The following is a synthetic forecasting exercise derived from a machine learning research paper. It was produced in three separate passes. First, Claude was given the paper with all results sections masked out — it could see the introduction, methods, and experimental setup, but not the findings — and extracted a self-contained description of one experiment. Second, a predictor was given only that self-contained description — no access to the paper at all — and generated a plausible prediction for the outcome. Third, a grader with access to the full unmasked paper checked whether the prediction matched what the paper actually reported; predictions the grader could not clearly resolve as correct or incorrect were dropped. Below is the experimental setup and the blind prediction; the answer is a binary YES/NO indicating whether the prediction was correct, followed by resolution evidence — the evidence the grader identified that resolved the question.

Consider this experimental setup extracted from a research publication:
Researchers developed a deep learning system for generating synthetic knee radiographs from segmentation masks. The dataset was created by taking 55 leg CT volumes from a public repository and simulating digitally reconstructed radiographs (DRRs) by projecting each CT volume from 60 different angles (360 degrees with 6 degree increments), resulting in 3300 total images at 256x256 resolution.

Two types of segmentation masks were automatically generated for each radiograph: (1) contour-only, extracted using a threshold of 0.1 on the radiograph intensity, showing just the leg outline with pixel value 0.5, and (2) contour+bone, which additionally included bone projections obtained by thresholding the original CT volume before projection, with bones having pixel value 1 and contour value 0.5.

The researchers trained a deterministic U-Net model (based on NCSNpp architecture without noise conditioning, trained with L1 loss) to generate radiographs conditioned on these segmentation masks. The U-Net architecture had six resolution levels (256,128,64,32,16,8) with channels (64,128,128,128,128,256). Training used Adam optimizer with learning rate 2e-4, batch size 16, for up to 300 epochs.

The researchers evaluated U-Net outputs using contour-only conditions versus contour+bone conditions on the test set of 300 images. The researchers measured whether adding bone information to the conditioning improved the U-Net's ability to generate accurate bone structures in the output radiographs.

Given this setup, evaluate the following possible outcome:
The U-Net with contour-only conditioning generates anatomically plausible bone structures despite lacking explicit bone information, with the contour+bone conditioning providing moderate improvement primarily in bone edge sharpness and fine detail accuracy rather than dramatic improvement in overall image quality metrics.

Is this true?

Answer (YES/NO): YES